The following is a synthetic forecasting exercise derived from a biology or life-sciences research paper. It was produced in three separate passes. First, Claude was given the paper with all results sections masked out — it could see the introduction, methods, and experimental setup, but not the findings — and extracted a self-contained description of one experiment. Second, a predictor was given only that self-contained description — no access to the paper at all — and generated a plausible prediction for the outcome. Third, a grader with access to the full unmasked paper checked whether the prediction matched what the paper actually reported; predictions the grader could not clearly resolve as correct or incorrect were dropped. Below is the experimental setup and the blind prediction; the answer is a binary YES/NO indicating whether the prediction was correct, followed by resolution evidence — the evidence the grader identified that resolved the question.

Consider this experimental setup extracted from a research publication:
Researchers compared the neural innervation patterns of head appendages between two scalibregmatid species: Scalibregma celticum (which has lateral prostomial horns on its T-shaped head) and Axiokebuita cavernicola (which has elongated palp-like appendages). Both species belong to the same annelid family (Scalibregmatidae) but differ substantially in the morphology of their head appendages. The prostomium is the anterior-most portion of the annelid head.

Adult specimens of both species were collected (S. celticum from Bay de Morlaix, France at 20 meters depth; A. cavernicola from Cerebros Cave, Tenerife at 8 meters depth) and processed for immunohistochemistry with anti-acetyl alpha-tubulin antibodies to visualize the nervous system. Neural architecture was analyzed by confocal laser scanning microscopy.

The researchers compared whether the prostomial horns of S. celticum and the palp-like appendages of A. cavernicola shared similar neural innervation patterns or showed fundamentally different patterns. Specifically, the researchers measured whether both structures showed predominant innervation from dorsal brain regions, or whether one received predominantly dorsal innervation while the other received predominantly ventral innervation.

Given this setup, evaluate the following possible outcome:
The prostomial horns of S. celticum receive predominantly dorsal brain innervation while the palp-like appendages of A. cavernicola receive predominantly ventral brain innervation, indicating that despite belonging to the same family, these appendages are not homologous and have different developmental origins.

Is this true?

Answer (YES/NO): NO